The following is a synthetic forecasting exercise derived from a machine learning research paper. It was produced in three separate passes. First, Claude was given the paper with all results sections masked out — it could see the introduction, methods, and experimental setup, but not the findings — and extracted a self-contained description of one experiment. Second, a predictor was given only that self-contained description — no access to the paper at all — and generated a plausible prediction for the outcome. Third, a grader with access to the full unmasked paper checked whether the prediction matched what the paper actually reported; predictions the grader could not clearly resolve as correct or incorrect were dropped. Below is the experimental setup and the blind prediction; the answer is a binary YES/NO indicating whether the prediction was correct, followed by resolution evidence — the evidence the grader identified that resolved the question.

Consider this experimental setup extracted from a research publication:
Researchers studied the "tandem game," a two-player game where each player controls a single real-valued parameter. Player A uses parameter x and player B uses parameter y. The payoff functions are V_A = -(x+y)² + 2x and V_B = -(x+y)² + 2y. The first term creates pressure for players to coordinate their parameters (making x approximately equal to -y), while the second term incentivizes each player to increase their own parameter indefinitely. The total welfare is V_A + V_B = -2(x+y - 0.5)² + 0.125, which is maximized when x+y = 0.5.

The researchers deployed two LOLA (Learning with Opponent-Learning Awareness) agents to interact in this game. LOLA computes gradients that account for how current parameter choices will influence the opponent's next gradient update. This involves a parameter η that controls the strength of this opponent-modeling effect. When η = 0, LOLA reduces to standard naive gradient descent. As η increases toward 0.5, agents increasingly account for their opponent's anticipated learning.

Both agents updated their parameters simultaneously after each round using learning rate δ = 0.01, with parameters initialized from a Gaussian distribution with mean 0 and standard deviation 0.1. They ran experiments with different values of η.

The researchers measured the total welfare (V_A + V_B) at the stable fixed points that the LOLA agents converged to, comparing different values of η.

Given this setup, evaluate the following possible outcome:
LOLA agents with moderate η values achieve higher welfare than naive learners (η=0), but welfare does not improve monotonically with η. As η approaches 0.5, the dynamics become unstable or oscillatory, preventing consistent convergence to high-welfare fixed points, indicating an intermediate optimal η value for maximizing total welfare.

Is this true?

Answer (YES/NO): NO